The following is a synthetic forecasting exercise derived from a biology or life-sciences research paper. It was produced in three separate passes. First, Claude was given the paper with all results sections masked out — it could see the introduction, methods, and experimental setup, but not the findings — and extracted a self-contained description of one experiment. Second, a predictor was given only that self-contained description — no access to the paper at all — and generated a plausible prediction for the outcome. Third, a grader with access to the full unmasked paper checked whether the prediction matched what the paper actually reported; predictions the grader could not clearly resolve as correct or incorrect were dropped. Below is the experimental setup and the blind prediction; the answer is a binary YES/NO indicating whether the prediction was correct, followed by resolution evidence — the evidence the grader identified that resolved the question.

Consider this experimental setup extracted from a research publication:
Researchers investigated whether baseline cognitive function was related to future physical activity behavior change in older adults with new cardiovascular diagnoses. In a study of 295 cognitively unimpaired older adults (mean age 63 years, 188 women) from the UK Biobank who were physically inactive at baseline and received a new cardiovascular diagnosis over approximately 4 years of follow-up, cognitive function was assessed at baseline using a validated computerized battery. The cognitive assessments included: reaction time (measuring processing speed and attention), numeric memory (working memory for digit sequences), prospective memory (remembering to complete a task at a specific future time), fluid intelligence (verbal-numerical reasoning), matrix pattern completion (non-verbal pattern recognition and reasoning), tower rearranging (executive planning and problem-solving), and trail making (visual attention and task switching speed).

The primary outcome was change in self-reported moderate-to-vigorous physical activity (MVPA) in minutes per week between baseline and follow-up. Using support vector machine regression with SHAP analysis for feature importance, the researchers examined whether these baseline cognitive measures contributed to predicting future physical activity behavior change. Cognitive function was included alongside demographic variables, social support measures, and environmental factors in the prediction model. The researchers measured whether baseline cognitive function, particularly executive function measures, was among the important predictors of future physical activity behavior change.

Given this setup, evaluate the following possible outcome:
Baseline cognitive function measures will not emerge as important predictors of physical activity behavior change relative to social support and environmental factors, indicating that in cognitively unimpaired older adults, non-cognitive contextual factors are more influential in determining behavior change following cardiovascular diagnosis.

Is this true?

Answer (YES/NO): NO